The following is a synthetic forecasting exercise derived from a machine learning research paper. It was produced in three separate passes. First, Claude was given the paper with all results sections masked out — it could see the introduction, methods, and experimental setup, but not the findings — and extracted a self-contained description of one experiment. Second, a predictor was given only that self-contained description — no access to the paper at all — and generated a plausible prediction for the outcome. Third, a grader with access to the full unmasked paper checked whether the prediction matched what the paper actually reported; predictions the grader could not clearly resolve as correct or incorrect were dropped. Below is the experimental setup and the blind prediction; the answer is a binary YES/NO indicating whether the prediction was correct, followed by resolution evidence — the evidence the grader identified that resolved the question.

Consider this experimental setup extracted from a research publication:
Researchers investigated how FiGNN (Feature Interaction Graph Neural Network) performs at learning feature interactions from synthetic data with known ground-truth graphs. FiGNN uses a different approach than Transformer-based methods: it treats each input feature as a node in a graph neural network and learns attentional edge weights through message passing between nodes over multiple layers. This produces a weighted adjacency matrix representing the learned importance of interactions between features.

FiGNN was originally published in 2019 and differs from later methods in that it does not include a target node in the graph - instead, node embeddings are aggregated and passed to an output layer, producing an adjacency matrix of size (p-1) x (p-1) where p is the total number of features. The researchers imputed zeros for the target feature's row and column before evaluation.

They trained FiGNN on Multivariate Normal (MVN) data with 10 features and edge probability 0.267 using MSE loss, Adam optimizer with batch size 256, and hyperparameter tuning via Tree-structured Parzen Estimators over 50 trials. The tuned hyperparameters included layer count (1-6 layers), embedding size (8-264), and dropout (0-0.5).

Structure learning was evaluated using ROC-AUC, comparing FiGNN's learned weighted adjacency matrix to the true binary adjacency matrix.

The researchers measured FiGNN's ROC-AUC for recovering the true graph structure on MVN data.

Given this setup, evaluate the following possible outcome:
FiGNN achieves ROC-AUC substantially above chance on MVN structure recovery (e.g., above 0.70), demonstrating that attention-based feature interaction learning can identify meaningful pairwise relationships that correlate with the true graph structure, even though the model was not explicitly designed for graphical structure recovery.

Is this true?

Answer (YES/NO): NO